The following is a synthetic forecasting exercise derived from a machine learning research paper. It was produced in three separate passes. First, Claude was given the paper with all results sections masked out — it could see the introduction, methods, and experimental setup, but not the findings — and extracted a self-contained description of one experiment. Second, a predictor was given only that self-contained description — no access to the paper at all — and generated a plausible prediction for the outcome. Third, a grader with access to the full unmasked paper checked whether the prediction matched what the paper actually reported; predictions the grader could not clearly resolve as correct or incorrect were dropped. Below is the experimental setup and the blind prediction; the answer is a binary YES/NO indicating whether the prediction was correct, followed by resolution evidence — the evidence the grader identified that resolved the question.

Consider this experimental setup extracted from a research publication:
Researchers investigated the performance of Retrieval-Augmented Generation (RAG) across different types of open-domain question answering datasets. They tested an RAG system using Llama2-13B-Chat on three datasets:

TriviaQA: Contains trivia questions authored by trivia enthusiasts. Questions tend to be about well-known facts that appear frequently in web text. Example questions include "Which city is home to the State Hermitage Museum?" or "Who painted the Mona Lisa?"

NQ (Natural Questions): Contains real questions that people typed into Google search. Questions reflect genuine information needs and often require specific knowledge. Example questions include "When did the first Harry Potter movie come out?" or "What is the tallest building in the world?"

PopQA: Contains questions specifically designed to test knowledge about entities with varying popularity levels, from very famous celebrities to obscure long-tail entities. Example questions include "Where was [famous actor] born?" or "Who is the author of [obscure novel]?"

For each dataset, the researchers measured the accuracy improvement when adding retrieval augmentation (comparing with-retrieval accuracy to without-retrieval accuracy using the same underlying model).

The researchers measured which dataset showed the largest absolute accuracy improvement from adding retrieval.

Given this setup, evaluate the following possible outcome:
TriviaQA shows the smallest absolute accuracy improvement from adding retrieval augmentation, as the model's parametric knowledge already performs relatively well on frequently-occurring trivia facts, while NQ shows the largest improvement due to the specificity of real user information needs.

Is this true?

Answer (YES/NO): NO